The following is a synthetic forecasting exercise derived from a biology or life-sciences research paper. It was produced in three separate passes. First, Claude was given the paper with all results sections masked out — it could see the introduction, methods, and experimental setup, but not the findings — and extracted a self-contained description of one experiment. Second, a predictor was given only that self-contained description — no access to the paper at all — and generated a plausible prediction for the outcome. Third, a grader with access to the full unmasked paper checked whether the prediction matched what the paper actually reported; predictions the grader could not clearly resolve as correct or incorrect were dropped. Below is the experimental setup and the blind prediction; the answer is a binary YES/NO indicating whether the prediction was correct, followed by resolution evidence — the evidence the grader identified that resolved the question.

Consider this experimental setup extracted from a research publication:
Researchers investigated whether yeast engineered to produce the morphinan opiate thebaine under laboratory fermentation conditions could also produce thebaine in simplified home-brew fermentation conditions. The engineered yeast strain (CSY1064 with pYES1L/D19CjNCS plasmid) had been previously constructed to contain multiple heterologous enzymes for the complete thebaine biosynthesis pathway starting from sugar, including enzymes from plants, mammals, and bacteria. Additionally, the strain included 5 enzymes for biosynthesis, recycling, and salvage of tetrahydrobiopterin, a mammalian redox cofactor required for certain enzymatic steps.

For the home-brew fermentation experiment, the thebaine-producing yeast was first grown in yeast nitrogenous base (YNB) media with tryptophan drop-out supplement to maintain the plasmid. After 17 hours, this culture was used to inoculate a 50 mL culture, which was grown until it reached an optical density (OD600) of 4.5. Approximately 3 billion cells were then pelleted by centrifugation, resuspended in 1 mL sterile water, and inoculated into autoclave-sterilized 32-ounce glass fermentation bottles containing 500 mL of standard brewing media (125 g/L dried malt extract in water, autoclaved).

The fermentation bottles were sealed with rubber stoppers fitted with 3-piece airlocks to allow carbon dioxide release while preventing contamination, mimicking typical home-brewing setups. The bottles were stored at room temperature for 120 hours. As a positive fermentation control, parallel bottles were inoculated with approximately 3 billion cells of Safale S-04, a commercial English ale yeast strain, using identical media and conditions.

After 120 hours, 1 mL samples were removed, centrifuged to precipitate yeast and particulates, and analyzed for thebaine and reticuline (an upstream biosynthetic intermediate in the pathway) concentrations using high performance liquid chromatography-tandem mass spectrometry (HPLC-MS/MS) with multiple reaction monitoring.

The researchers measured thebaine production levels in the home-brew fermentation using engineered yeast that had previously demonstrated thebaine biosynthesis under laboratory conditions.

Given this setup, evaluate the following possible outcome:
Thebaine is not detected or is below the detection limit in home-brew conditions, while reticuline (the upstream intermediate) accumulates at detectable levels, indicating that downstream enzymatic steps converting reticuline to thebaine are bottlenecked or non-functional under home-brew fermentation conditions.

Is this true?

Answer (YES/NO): NO